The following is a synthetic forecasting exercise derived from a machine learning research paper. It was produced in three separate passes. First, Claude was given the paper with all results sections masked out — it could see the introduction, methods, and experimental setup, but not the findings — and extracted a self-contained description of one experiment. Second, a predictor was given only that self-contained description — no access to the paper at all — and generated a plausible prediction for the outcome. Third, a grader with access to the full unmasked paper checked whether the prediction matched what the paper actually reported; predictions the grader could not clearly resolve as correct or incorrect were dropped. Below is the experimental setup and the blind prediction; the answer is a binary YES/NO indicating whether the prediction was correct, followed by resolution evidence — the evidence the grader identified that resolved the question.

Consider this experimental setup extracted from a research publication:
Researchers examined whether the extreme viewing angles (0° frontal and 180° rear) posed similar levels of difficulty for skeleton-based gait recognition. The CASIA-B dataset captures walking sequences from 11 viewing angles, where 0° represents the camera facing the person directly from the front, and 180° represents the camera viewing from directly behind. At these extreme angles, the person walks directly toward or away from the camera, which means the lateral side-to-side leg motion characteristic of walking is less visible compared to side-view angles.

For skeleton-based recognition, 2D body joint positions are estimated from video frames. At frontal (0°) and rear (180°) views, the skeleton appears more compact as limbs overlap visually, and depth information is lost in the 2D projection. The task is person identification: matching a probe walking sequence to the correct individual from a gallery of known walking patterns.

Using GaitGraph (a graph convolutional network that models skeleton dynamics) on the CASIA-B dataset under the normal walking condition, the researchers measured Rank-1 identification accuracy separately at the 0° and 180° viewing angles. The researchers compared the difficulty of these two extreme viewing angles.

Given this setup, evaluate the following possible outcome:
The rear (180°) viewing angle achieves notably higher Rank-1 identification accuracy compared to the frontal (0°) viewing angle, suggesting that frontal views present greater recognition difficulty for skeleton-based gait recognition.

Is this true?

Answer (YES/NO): NO